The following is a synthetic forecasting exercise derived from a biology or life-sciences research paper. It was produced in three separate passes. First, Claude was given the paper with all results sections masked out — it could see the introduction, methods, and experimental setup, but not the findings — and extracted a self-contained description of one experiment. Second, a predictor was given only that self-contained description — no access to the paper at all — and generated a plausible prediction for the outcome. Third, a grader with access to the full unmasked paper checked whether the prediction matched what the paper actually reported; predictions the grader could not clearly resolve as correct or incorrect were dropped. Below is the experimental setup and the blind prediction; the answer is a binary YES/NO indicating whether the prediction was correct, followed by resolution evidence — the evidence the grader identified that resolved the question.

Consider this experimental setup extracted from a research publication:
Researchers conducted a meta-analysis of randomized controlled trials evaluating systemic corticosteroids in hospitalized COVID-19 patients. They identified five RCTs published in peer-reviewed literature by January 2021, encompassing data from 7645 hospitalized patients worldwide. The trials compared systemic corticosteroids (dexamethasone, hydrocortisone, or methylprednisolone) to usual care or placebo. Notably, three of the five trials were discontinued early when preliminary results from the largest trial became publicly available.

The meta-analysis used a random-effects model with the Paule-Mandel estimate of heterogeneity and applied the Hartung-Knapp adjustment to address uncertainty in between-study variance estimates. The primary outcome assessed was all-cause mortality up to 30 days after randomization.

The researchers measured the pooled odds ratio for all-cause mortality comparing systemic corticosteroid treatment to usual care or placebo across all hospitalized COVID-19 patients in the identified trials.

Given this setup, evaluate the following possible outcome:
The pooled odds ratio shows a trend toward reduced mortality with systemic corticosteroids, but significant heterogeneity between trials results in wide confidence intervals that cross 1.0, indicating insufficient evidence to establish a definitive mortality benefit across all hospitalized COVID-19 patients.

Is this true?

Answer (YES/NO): NO